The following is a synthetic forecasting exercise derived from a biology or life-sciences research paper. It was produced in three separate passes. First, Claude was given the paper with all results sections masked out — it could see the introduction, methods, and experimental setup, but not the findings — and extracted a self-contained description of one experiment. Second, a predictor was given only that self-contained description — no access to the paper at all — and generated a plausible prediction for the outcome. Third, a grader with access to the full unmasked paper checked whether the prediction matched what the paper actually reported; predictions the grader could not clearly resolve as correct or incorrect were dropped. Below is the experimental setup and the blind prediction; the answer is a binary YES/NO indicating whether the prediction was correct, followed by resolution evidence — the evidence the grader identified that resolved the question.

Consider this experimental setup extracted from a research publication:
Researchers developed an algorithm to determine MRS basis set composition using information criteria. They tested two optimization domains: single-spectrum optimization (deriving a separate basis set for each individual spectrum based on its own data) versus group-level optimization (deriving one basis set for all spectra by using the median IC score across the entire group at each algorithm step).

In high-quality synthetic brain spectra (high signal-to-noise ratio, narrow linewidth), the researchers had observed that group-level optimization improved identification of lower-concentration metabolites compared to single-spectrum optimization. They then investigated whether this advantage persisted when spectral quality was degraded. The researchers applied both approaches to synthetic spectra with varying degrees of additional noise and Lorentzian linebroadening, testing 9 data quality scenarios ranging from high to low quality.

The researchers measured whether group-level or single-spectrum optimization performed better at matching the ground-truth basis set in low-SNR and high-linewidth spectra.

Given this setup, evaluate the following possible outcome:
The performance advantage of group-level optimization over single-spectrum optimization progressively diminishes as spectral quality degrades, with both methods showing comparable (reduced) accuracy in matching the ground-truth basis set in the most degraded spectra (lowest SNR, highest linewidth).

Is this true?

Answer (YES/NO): NO